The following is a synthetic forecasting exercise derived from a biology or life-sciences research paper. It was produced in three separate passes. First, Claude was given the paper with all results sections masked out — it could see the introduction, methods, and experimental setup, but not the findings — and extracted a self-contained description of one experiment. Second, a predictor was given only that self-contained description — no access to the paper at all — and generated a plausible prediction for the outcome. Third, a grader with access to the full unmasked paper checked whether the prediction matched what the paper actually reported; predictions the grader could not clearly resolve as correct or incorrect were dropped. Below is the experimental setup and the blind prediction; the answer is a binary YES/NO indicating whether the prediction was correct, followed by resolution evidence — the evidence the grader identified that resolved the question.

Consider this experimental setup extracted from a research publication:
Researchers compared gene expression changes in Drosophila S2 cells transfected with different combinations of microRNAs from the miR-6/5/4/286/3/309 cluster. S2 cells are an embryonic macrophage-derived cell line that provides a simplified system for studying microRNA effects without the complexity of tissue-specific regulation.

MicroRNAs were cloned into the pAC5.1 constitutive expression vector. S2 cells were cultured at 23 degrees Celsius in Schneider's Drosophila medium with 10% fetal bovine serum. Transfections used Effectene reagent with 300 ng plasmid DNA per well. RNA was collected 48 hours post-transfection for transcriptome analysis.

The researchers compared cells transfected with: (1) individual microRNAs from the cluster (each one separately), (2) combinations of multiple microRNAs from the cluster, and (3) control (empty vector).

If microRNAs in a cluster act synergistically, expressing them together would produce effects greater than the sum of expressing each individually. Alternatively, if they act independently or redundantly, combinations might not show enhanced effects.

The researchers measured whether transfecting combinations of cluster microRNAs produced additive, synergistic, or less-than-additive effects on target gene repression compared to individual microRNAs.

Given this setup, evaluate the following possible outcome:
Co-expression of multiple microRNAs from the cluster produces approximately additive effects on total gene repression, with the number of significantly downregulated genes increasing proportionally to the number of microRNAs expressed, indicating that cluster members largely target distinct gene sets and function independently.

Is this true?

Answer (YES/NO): NO